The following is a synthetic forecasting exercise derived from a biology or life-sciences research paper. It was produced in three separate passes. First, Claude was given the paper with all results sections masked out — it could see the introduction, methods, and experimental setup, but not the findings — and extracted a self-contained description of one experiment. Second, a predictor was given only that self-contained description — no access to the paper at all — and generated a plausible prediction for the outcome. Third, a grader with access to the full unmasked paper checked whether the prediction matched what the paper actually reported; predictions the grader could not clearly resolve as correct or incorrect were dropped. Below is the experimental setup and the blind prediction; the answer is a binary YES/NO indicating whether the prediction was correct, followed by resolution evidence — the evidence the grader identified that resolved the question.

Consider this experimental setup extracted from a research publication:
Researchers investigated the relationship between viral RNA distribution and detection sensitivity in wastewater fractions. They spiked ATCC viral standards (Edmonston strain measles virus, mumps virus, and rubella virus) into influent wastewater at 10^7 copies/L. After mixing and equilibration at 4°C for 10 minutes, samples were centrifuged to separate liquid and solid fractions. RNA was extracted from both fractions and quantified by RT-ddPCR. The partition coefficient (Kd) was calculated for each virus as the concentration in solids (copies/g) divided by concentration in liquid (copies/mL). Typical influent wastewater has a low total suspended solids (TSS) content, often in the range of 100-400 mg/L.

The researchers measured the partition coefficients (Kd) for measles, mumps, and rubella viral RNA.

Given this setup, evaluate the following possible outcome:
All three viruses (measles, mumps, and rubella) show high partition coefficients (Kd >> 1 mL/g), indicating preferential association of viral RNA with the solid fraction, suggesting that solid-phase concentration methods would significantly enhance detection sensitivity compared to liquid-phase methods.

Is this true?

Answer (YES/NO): NO